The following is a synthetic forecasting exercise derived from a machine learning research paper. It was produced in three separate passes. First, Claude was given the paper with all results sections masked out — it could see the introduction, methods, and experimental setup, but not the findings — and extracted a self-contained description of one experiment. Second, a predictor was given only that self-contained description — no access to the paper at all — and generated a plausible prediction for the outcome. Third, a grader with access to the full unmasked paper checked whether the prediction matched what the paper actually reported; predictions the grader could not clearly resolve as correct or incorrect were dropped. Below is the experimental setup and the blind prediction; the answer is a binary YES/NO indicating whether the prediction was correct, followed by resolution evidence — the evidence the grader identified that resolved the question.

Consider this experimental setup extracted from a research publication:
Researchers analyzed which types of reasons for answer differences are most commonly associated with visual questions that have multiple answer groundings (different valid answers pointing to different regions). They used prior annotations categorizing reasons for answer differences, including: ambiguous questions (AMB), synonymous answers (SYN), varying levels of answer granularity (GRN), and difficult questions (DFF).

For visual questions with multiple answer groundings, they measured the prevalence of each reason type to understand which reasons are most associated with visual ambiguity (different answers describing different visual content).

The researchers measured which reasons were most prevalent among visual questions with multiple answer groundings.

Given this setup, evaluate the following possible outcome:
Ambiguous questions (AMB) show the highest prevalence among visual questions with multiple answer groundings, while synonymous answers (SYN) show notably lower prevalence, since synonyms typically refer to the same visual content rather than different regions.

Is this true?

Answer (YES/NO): NO